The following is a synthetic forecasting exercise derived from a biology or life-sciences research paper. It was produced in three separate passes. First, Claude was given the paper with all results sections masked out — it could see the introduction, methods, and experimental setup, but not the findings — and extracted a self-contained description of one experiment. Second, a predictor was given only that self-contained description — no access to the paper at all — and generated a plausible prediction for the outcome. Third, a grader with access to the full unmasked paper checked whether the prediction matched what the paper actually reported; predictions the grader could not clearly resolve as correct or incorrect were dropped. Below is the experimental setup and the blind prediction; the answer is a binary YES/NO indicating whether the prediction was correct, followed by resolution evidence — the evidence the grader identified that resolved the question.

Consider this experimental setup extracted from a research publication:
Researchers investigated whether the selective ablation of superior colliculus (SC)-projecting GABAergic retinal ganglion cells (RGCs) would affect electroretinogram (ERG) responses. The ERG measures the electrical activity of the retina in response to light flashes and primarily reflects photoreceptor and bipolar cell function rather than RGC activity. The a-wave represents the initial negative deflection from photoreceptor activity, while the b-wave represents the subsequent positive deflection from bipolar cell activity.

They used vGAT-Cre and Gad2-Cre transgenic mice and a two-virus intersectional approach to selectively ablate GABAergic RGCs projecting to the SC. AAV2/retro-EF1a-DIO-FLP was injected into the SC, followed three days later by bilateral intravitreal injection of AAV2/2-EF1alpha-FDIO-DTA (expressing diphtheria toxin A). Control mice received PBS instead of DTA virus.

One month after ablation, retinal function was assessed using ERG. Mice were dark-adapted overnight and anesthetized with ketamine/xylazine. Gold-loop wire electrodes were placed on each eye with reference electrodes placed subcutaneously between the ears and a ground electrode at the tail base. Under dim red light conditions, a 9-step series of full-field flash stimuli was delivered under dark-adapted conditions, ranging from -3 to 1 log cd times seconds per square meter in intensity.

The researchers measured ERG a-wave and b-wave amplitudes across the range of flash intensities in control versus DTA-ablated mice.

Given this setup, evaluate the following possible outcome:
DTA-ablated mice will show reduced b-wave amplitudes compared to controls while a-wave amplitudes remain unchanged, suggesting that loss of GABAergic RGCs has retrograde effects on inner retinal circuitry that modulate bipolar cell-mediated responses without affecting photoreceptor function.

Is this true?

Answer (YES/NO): NO